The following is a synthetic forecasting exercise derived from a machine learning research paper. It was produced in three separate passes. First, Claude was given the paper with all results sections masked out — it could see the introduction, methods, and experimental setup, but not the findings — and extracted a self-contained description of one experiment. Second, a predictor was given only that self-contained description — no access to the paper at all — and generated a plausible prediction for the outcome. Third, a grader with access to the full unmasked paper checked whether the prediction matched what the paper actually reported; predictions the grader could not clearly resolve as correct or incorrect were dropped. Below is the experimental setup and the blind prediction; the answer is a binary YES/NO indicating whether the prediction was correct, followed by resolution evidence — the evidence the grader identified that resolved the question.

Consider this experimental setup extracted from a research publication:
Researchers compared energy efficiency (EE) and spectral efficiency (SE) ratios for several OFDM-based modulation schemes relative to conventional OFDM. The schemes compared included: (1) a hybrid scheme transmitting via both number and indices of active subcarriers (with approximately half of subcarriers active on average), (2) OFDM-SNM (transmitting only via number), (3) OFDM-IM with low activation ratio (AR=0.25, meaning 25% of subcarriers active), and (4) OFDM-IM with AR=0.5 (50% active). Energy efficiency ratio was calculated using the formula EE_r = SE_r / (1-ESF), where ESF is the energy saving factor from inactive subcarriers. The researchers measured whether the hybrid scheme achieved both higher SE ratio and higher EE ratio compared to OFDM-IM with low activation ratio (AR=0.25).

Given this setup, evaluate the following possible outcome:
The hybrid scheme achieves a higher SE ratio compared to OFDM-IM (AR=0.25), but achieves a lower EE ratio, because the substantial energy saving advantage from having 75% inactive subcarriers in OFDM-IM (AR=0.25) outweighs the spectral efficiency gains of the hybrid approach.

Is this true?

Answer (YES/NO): NO